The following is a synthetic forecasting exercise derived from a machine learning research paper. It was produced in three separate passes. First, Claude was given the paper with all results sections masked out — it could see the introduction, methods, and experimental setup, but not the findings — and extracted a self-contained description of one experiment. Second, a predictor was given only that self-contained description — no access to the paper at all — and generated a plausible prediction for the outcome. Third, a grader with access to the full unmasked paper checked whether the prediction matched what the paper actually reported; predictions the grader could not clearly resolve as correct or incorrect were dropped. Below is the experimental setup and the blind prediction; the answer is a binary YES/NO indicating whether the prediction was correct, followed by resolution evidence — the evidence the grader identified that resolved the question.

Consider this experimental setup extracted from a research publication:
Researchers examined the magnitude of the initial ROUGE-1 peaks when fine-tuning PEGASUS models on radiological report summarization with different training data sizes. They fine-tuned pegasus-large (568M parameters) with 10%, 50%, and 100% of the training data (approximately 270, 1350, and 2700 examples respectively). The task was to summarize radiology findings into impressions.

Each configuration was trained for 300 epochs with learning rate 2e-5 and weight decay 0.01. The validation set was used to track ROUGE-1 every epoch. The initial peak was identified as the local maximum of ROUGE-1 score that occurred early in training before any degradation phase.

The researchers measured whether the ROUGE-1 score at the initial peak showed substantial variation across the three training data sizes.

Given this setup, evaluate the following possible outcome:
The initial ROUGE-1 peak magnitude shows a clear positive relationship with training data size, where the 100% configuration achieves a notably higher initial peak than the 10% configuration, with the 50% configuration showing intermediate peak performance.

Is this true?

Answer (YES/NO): NO